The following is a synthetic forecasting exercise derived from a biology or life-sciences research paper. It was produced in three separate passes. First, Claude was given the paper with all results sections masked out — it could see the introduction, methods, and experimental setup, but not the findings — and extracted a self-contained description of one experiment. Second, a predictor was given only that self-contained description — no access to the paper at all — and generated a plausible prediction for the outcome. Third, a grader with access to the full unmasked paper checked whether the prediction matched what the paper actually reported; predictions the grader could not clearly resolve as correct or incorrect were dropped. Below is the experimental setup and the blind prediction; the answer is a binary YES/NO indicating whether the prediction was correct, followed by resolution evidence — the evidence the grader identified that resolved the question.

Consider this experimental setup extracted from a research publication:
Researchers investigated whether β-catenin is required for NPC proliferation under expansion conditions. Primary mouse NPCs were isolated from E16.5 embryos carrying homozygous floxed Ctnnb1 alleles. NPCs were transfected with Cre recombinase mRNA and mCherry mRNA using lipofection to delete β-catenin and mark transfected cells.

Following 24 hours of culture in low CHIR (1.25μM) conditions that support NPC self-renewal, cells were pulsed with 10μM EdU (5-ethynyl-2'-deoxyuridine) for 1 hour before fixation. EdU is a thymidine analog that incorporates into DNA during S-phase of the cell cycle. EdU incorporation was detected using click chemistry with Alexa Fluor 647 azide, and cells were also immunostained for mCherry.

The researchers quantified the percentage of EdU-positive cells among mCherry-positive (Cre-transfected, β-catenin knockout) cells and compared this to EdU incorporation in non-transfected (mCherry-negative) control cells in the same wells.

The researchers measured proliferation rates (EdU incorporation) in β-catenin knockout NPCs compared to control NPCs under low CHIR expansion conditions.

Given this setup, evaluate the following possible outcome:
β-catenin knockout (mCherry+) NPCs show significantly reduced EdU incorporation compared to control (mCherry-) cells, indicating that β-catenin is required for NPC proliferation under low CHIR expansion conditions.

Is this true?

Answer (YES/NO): YES